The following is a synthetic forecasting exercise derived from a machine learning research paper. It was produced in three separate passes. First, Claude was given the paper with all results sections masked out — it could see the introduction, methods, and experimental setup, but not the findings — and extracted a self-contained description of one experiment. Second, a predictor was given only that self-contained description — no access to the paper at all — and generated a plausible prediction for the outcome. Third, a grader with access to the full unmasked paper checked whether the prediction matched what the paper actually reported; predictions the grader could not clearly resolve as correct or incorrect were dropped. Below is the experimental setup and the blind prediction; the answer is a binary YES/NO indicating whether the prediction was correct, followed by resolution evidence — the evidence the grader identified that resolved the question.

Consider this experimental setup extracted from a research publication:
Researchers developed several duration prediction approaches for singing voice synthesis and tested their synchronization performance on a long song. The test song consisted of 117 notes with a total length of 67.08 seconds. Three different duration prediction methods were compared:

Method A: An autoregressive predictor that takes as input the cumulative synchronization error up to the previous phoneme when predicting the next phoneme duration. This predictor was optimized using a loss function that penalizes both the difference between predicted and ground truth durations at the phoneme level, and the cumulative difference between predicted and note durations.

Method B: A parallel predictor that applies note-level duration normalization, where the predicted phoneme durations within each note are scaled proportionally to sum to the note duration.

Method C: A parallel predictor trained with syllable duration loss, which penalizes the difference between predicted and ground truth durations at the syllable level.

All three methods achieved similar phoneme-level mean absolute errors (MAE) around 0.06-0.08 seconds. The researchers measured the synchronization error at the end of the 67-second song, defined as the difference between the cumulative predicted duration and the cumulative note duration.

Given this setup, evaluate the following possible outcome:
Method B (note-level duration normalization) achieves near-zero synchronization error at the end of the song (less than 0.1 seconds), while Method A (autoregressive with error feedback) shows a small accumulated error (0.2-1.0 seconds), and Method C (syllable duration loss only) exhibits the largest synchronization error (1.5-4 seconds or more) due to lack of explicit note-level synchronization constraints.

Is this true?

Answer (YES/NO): NO